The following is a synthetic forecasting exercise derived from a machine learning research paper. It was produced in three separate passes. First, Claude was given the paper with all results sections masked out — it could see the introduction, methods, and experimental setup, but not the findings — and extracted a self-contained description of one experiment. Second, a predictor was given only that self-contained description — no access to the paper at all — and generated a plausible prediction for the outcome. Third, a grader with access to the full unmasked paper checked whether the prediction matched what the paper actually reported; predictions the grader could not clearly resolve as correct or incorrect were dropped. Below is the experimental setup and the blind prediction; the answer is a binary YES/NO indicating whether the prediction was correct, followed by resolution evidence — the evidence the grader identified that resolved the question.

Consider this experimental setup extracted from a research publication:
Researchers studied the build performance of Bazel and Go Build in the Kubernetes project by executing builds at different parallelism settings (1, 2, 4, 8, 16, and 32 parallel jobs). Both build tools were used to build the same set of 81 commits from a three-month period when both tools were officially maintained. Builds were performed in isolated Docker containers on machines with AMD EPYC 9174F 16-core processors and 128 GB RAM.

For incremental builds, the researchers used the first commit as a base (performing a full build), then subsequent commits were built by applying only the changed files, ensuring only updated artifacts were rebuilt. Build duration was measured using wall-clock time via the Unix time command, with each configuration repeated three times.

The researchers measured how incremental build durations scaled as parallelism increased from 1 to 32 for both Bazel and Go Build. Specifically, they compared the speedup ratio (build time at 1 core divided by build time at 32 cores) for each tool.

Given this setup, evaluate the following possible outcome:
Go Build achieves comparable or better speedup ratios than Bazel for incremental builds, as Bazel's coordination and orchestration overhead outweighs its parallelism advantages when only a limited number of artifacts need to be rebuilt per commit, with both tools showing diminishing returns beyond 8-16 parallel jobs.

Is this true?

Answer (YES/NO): NO